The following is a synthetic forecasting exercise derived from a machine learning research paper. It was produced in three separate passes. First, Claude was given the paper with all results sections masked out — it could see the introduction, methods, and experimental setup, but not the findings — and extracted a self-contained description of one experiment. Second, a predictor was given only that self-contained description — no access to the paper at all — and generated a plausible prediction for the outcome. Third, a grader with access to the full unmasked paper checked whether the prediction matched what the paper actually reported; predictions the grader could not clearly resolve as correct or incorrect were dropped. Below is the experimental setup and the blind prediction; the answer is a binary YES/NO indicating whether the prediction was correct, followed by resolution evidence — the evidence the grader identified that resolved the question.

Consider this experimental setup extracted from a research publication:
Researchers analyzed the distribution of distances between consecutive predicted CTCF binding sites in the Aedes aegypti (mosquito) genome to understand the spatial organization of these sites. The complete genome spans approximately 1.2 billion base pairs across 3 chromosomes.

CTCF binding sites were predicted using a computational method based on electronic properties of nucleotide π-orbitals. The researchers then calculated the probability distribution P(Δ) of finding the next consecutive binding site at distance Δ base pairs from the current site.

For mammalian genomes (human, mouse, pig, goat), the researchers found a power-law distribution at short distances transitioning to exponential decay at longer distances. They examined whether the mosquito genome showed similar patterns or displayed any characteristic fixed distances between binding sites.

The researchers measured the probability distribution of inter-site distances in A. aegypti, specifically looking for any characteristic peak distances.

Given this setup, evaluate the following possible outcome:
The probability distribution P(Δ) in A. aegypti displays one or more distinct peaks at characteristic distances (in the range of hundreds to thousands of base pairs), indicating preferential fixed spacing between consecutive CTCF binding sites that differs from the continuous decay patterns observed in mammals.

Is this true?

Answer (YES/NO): YES